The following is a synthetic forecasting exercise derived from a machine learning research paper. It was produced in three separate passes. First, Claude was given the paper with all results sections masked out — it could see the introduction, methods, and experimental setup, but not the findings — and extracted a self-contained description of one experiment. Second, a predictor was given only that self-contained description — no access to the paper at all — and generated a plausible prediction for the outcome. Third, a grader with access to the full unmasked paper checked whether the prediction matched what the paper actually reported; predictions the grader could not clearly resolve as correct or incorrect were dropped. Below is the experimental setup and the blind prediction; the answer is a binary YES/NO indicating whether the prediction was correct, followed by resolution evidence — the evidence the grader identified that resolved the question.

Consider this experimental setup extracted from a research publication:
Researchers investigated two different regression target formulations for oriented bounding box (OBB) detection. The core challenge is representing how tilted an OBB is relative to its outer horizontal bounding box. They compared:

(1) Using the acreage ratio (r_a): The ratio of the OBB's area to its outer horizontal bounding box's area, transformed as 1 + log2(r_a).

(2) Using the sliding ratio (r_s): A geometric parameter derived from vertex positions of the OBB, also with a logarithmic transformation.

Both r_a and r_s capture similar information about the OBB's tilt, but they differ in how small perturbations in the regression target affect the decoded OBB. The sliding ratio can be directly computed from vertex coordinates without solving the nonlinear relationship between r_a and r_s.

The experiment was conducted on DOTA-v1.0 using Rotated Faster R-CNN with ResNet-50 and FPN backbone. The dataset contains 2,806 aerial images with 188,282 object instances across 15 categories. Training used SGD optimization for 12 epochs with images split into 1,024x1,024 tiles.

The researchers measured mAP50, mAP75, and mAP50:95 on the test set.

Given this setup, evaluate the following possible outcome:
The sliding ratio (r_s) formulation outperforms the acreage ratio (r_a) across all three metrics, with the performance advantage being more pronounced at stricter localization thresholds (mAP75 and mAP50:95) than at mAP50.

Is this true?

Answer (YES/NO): YES